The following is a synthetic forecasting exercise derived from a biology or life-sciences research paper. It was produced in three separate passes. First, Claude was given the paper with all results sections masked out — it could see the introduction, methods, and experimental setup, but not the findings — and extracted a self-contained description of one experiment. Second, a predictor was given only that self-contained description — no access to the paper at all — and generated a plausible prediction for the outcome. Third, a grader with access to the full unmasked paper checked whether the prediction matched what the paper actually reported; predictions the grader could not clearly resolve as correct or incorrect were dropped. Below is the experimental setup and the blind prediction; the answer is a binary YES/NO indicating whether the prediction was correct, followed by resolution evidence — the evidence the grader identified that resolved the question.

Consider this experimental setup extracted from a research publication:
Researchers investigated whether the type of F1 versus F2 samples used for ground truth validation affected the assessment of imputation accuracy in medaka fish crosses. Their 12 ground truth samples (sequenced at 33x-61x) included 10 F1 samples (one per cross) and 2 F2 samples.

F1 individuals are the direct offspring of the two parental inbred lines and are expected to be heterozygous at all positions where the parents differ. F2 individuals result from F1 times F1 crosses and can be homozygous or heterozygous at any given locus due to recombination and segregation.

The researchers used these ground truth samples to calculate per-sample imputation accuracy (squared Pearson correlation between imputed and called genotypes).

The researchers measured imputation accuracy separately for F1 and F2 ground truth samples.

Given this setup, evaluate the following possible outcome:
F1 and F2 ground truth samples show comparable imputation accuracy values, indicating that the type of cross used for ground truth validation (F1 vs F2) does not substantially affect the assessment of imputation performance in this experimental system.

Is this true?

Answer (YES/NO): YES